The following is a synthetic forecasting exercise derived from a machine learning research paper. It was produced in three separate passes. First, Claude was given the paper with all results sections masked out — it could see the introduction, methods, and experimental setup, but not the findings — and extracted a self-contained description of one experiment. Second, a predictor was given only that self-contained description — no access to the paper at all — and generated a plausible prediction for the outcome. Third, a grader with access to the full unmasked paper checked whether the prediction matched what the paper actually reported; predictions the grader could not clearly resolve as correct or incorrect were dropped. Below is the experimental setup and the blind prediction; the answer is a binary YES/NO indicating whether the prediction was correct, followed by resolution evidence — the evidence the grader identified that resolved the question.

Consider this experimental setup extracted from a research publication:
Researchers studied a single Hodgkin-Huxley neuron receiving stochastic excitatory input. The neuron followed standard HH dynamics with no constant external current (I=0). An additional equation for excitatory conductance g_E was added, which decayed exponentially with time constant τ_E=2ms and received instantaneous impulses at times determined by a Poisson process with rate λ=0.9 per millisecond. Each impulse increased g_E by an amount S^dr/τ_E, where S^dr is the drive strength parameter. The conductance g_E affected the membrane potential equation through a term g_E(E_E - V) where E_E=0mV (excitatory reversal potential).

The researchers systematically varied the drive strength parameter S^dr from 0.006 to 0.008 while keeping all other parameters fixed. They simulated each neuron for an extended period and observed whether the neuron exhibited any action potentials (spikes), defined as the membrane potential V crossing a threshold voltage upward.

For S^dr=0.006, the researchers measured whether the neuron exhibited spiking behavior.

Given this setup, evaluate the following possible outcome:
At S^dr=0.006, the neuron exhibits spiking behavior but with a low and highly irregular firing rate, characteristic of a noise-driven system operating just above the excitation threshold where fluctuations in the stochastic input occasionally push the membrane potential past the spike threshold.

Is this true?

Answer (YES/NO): NO